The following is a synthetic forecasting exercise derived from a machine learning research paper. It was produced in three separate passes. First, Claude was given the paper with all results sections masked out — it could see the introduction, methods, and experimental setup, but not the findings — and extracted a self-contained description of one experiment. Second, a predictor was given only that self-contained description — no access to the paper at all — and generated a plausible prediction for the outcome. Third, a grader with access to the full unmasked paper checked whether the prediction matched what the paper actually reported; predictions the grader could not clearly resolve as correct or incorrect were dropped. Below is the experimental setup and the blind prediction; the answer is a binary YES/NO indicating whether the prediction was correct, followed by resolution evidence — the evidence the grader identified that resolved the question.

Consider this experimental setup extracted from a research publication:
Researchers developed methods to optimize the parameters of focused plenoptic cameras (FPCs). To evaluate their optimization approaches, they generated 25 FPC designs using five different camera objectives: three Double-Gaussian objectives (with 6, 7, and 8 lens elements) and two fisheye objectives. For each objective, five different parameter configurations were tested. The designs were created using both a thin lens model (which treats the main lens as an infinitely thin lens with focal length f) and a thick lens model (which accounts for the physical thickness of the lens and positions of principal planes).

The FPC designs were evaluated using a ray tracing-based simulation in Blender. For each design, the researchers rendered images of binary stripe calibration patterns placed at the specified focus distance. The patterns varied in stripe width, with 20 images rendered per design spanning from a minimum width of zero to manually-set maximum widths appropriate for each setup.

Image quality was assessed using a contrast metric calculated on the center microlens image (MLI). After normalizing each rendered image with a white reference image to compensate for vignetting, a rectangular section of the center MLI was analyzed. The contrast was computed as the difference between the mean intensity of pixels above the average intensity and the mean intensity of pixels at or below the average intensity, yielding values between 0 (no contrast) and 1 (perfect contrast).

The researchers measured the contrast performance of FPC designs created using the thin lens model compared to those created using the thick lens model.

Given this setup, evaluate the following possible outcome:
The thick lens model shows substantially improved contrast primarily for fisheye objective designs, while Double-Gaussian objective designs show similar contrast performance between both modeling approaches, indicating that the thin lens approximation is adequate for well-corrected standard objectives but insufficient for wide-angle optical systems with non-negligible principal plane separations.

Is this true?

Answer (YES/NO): NO